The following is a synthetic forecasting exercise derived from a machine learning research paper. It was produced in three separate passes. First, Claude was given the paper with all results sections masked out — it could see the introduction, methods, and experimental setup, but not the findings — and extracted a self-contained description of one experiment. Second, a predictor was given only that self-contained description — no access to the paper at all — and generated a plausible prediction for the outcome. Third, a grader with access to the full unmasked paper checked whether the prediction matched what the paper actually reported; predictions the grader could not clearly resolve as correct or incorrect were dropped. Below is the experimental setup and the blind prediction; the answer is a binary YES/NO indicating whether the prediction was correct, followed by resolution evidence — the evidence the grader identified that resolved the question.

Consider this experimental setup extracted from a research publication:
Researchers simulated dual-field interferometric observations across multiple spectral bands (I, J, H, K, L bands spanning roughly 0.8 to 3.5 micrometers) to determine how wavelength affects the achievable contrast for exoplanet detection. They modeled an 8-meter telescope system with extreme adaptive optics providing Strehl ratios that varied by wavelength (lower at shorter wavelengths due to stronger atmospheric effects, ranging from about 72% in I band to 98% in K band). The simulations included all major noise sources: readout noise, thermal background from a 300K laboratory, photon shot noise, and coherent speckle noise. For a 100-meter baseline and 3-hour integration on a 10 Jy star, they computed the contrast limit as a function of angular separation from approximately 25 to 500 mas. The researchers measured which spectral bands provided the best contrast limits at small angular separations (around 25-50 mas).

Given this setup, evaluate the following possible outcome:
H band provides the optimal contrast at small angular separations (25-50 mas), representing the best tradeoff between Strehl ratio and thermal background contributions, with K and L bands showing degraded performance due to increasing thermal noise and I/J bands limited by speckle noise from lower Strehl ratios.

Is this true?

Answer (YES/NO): NO